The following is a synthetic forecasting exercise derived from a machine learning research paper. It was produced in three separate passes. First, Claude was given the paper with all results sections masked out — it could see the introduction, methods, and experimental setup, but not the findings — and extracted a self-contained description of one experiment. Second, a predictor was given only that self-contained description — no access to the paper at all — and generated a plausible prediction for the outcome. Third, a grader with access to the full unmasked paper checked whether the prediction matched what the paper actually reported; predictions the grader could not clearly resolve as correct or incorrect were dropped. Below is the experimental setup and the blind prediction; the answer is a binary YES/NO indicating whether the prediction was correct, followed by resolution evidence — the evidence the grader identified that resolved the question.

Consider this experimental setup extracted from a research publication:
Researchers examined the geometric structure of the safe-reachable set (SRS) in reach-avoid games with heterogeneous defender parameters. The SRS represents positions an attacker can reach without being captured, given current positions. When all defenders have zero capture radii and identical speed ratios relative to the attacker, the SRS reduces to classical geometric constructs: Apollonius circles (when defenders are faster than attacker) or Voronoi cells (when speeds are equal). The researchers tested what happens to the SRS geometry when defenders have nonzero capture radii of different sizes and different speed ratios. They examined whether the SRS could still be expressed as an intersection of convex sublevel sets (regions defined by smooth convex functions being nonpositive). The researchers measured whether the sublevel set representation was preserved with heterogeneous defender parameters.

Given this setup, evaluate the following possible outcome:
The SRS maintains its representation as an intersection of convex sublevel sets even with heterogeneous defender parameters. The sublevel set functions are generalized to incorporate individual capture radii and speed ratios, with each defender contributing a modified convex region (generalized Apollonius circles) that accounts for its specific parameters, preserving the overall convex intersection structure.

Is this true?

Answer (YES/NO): YES